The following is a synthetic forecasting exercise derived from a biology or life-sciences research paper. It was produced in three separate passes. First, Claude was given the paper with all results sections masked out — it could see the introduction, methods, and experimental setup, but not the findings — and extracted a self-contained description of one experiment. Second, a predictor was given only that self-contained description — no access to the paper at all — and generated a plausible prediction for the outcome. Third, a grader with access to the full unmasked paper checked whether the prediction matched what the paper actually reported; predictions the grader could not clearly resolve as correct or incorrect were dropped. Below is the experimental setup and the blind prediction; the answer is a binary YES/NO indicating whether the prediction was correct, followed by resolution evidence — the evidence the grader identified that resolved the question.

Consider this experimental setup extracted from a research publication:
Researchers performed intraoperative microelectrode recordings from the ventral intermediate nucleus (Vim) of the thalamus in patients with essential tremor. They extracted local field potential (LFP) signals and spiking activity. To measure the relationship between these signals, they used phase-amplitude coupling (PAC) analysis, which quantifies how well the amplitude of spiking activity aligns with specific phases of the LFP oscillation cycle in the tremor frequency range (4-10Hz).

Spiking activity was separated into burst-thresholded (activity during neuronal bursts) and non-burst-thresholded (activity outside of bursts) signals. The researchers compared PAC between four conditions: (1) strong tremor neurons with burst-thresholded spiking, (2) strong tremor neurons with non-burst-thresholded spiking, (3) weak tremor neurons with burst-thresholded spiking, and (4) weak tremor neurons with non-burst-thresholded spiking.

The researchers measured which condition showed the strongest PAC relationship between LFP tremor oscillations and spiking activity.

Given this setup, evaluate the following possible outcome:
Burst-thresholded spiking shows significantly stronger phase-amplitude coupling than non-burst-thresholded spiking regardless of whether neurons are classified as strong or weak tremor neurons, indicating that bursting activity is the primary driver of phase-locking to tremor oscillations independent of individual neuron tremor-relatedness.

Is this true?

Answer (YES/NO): NO